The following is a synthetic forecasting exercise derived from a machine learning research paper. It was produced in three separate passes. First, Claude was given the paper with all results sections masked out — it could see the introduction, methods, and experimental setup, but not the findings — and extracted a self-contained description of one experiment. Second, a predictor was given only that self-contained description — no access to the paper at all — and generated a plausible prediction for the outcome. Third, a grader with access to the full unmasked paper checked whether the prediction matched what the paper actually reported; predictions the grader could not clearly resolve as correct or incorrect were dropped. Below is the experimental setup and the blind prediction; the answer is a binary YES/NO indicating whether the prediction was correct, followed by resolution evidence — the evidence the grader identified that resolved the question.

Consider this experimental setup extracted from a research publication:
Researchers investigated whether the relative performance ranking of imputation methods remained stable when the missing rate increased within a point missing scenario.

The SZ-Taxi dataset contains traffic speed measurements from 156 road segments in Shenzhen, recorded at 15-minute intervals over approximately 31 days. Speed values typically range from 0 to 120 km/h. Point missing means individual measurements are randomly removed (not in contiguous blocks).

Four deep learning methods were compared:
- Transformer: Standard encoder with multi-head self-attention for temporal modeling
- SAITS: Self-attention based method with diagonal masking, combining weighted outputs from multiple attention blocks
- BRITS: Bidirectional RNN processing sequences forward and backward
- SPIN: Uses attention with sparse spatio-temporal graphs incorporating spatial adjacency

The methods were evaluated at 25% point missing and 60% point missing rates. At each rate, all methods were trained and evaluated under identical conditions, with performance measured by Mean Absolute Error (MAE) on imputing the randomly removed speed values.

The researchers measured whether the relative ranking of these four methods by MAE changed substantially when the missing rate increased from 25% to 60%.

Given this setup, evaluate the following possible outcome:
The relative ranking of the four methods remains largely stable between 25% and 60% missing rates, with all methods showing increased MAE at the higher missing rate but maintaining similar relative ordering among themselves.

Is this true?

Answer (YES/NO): NO